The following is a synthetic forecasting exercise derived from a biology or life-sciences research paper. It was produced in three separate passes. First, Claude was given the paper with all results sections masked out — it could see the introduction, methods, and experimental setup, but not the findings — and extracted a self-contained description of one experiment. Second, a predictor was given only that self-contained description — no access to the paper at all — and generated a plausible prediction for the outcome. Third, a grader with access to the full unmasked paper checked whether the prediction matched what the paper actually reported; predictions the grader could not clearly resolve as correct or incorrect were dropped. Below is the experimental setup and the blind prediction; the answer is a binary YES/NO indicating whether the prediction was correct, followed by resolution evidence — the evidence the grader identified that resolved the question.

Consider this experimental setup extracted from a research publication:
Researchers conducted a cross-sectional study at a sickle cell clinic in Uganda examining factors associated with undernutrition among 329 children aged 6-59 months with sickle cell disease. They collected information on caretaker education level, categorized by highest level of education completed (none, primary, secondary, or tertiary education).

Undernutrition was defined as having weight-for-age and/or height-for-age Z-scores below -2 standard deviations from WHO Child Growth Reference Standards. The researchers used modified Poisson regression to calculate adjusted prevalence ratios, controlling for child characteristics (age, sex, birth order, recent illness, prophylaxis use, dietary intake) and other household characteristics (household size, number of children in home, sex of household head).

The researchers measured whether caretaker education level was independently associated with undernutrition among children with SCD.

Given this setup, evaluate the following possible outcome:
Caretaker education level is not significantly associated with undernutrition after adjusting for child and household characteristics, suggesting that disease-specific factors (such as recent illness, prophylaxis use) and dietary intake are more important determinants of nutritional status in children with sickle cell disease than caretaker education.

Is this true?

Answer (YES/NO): YES